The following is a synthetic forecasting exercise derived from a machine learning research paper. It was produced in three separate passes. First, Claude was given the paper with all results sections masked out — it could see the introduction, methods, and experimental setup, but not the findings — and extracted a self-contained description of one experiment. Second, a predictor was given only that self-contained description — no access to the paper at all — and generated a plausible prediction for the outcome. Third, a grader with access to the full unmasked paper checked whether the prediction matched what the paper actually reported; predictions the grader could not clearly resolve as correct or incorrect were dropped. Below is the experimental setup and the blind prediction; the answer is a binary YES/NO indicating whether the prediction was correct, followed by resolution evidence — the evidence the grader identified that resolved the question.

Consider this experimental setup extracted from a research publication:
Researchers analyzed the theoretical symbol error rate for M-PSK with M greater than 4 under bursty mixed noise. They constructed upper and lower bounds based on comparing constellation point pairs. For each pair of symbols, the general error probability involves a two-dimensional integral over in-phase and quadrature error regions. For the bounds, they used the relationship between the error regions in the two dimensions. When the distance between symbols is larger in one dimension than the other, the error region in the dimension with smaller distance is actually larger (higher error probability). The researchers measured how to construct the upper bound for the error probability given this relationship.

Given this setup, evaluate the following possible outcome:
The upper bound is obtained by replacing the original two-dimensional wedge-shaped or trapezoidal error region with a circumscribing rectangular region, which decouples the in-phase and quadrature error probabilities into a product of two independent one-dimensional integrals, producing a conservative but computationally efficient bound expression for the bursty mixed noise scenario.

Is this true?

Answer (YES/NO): NO